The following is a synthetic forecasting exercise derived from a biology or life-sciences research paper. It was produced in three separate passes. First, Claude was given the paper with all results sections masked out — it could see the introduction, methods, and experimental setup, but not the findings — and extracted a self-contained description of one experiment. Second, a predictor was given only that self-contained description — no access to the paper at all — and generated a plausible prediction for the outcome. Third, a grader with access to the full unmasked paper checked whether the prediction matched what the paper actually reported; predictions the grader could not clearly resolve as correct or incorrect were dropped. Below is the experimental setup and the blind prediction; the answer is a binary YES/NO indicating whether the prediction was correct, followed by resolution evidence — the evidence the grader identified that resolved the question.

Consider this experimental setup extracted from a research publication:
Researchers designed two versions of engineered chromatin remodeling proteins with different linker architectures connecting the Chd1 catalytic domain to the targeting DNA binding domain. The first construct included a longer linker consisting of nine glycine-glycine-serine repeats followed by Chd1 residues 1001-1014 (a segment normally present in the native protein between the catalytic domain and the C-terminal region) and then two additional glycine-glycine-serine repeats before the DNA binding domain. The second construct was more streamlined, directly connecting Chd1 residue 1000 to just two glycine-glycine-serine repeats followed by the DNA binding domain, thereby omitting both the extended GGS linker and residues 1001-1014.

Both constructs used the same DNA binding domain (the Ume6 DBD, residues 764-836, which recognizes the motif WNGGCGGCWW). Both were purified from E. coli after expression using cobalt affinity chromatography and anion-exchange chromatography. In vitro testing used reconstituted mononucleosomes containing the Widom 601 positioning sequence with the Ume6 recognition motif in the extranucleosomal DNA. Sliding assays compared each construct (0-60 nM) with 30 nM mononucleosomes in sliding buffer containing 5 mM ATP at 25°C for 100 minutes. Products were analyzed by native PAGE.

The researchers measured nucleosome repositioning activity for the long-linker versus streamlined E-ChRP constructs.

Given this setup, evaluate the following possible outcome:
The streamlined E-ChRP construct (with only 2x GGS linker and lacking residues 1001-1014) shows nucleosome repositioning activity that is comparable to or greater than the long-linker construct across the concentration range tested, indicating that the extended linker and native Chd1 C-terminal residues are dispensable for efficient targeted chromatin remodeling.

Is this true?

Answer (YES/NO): NO